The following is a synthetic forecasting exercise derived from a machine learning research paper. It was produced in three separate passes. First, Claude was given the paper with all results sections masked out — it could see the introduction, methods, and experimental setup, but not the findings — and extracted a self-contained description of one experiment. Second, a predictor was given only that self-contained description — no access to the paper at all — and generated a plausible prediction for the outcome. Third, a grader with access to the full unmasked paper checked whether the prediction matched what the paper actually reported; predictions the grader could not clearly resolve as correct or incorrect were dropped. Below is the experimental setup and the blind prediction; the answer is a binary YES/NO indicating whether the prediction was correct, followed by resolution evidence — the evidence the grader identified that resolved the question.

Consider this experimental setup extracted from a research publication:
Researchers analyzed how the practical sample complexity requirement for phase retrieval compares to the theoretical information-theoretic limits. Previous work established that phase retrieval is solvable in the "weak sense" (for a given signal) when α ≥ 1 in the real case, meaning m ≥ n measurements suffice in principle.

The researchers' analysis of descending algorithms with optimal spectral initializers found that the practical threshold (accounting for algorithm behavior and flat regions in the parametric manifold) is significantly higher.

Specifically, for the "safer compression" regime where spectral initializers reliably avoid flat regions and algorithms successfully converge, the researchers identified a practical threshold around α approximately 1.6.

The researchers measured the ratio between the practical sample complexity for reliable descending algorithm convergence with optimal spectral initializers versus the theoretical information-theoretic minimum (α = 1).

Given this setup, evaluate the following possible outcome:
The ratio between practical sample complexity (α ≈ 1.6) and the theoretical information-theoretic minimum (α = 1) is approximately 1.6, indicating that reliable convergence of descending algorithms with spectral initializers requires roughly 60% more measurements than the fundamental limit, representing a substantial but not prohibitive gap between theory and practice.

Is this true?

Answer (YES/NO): YES